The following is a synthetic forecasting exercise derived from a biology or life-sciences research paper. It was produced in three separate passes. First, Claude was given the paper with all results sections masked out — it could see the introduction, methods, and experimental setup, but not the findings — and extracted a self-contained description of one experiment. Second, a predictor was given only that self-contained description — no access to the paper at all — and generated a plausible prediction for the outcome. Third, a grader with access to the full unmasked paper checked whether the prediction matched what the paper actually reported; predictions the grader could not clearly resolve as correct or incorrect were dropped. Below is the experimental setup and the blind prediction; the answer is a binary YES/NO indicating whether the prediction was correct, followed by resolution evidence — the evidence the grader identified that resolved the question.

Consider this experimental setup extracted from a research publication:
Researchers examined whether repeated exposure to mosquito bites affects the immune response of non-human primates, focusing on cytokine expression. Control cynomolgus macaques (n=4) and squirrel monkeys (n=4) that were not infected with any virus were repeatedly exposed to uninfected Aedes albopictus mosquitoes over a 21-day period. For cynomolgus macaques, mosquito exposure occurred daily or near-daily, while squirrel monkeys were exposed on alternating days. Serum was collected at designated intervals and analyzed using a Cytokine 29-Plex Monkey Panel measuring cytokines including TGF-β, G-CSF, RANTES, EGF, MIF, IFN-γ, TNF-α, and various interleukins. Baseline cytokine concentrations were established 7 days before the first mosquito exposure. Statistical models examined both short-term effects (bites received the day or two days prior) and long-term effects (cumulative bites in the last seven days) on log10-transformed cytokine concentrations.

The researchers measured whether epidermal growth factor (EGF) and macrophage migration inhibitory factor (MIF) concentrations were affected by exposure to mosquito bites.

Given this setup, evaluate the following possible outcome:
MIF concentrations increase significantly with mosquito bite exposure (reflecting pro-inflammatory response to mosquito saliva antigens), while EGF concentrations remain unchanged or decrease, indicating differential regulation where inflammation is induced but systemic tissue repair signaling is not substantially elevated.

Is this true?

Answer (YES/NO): NO